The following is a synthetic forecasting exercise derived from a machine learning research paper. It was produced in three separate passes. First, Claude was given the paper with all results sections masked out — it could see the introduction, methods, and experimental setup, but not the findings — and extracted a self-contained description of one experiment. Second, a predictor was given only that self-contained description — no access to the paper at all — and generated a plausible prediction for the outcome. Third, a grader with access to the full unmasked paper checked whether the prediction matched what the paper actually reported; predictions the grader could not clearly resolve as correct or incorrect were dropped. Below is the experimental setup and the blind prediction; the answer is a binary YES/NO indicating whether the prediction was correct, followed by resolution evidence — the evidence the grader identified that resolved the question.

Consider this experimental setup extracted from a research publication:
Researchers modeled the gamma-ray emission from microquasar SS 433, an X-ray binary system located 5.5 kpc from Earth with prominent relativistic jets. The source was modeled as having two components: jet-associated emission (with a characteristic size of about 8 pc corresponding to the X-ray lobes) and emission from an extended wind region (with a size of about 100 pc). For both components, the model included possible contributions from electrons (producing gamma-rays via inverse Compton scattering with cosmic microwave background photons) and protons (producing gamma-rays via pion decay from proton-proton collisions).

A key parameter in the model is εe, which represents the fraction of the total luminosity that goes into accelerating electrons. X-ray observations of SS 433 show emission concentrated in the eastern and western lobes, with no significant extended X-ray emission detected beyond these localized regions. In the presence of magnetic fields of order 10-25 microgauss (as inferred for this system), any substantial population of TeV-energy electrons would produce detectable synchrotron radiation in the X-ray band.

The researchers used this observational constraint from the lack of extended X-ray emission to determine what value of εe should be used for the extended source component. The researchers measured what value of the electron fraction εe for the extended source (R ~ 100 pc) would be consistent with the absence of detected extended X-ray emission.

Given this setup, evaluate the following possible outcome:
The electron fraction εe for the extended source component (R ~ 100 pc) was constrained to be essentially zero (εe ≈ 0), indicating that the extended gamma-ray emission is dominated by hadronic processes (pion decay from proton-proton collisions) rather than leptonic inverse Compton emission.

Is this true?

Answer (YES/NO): YES